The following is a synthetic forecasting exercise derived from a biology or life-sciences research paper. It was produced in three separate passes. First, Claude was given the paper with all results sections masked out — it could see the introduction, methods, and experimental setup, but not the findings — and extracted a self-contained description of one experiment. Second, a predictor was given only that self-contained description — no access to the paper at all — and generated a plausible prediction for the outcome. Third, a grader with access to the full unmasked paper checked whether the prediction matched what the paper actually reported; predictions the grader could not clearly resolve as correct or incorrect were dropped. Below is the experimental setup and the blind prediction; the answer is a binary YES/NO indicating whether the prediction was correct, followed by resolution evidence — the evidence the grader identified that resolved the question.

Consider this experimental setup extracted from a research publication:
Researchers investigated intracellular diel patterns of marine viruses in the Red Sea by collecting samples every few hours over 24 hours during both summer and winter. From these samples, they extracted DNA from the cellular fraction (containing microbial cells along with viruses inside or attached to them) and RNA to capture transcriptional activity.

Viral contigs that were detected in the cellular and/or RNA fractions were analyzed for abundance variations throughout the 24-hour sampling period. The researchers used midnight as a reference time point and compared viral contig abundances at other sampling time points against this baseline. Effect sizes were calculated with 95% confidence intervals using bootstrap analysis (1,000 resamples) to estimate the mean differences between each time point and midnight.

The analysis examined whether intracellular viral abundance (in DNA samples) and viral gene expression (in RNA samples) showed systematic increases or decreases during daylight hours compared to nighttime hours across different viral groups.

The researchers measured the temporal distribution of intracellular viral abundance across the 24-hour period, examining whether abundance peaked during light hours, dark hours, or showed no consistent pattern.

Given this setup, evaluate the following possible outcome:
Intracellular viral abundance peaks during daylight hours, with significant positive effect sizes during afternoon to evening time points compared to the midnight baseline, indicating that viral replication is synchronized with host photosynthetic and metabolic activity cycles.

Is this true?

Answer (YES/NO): NO